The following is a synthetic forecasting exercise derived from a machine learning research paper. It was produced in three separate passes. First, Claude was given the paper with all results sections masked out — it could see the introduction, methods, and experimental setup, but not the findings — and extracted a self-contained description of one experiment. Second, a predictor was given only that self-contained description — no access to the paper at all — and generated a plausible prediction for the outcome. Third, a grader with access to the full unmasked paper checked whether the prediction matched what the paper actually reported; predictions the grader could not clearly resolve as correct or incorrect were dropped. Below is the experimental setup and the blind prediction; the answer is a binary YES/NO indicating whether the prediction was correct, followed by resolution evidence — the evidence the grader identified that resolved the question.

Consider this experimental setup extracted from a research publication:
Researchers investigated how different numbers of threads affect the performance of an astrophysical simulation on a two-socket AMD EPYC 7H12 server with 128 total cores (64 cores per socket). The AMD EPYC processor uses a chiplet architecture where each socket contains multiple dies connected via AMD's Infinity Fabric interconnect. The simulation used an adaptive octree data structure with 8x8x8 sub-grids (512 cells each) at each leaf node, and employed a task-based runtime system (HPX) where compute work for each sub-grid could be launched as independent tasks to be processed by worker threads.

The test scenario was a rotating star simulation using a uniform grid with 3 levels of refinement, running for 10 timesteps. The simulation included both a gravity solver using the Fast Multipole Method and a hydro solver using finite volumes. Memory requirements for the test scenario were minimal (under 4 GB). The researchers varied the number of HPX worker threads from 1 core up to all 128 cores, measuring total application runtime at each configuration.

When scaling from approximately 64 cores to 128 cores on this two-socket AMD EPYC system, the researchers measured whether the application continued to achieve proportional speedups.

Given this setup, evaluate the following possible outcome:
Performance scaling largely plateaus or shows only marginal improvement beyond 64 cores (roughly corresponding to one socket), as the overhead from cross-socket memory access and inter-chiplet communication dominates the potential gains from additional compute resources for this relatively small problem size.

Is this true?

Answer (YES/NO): NO